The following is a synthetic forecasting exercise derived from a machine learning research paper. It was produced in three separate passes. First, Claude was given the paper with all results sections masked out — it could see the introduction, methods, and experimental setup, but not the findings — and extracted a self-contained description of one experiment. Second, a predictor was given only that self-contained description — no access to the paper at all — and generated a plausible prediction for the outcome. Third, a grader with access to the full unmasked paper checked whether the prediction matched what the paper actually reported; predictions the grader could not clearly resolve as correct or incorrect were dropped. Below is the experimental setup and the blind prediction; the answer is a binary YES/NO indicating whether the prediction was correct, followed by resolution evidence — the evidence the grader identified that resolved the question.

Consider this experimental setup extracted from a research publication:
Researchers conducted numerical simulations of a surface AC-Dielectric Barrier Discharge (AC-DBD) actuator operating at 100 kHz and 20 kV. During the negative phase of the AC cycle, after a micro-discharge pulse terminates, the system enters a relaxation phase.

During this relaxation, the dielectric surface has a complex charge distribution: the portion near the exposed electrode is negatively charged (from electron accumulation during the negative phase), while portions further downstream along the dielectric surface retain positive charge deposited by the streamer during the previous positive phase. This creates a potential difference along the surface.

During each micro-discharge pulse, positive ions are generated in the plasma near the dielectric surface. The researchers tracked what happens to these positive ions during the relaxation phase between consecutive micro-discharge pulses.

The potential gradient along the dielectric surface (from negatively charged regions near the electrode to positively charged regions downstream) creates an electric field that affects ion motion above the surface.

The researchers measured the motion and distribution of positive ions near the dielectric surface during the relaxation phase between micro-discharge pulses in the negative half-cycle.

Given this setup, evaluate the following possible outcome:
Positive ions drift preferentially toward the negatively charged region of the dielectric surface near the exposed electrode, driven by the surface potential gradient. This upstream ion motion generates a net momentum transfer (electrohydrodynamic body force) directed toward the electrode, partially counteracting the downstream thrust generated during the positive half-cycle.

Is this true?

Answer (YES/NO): NO